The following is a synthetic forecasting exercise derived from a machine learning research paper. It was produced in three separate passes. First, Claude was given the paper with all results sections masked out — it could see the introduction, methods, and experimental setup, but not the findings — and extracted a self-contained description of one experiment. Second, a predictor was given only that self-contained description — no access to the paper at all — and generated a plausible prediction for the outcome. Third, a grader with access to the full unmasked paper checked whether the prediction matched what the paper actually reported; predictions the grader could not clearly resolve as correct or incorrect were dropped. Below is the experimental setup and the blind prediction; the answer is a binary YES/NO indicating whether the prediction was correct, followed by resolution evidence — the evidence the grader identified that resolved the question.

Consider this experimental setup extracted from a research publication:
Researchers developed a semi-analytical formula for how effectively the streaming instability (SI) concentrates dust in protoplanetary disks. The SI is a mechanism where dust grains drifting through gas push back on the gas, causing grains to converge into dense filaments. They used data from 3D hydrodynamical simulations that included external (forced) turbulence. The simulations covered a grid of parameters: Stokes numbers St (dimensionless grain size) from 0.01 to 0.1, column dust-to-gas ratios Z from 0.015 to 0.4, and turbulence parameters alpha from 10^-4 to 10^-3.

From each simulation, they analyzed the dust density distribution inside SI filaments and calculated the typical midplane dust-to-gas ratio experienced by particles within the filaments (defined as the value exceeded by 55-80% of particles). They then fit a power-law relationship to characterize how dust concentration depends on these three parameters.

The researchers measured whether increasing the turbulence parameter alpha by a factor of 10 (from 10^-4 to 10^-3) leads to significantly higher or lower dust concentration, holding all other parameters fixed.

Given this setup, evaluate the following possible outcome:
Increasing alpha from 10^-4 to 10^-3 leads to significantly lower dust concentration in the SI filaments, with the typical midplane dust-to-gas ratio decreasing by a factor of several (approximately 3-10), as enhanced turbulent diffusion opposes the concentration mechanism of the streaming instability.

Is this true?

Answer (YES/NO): NO